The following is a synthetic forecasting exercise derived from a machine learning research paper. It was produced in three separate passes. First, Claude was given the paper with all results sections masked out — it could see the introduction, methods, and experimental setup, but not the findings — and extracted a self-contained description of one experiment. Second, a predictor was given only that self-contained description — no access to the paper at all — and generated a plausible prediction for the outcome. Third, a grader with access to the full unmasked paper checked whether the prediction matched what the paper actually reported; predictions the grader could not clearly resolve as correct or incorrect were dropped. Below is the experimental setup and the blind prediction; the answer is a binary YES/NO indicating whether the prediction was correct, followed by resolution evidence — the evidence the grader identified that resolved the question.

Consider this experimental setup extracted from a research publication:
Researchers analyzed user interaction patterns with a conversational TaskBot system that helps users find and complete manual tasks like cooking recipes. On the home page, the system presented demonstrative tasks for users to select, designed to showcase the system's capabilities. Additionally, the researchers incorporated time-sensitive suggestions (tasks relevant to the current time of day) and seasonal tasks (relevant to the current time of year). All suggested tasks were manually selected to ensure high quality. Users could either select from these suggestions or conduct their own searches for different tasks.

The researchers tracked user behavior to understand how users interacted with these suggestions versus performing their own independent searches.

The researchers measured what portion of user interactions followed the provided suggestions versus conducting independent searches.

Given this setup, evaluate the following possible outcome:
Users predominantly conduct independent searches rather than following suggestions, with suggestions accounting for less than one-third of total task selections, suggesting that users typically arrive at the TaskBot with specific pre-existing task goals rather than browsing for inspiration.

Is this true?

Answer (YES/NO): NO